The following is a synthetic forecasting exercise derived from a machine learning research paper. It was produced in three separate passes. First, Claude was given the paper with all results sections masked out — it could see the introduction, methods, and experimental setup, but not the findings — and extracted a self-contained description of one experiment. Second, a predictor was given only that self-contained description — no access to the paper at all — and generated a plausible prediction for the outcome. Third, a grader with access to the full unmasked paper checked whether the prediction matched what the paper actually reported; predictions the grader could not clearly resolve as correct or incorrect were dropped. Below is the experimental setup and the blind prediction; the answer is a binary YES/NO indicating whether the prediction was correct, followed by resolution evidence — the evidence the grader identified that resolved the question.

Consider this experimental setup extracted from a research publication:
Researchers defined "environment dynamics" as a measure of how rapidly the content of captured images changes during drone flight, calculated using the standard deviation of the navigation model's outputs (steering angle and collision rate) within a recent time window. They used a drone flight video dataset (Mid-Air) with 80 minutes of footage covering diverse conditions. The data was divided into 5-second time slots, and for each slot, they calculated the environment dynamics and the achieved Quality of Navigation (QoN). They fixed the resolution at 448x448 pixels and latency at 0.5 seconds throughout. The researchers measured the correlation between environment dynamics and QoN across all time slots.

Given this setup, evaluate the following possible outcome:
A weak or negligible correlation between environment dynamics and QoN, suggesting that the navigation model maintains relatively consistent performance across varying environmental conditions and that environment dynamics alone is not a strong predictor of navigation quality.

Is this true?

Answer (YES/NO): NO